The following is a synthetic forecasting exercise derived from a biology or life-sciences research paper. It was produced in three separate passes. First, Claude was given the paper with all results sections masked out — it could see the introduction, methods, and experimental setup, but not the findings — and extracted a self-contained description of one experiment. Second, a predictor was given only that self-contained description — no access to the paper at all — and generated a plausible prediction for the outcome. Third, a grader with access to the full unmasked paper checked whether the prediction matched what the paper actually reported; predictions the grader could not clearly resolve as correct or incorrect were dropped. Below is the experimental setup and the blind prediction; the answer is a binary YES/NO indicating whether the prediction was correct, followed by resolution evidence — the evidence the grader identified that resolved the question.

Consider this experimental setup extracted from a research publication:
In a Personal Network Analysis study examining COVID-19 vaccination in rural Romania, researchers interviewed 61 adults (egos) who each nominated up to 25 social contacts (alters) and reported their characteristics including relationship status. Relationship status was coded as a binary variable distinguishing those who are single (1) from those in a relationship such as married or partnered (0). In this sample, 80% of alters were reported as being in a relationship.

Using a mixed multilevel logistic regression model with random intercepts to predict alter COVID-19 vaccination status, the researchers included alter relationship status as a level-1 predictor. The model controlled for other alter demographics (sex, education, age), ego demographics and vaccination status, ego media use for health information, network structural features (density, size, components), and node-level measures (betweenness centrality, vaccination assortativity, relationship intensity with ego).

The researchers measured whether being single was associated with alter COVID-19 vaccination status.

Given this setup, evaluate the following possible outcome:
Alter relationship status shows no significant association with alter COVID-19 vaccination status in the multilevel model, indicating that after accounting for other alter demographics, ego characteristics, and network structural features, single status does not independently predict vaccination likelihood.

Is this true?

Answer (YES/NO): NO